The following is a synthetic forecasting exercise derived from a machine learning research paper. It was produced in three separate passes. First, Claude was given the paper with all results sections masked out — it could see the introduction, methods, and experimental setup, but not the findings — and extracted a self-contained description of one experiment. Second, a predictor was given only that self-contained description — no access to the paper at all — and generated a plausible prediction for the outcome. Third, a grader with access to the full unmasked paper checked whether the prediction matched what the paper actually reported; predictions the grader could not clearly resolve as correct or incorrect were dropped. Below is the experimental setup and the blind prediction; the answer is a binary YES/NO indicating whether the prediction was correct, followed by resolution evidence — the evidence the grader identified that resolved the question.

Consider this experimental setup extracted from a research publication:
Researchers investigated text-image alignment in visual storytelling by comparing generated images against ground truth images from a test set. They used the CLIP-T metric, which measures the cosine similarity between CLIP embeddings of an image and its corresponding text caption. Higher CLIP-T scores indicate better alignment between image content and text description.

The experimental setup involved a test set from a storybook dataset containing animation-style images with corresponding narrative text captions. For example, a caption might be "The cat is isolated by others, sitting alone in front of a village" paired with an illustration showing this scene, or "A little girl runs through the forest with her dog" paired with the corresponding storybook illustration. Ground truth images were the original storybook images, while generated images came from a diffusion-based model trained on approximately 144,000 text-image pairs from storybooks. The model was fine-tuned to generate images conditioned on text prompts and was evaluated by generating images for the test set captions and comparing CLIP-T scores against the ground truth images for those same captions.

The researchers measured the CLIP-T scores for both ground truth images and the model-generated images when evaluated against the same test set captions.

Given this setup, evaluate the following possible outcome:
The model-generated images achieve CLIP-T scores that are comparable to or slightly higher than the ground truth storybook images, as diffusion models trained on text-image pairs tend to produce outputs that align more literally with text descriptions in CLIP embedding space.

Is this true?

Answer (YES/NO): YES